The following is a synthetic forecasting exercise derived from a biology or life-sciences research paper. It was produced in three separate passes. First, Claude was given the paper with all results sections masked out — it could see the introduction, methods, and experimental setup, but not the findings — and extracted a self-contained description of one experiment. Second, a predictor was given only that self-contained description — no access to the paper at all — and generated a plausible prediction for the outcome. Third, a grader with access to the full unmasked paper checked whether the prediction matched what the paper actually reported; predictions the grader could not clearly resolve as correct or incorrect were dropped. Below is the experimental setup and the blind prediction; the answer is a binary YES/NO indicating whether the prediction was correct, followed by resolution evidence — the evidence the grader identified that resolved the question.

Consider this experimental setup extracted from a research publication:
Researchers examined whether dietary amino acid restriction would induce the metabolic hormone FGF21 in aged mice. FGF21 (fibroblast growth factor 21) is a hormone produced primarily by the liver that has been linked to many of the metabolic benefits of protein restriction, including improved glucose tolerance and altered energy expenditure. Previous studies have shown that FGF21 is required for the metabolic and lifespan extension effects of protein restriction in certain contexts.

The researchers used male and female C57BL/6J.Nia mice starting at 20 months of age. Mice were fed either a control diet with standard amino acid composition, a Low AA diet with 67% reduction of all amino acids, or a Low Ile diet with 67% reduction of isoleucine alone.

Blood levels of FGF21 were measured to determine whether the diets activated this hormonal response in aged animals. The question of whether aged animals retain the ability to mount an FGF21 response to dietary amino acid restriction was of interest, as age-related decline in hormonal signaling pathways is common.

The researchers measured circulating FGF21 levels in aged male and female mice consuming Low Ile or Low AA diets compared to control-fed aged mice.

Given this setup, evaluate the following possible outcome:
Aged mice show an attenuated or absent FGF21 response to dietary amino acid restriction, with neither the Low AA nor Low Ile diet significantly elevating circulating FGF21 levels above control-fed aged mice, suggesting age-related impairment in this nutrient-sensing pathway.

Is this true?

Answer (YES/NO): NO